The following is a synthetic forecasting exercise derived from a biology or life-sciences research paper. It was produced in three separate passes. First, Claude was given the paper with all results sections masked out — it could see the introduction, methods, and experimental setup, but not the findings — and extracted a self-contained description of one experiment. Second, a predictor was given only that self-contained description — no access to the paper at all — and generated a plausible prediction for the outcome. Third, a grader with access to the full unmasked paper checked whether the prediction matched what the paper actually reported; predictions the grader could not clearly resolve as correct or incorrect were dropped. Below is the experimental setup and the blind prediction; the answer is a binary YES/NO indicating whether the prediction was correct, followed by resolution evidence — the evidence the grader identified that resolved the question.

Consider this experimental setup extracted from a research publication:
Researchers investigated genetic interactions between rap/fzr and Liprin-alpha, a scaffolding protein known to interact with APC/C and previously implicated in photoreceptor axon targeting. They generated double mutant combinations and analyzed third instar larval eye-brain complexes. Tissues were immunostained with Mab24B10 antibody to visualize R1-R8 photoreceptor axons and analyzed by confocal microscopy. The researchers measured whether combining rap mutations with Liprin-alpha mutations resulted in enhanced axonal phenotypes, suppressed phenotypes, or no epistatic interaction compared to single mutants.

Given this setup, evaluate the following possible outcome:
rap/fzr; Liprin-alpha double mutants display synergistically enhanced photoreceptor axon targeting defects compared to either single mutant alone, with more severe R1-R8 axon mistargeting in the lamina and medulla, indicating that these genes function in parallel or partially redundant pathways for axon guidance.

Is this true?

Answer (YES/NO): YES